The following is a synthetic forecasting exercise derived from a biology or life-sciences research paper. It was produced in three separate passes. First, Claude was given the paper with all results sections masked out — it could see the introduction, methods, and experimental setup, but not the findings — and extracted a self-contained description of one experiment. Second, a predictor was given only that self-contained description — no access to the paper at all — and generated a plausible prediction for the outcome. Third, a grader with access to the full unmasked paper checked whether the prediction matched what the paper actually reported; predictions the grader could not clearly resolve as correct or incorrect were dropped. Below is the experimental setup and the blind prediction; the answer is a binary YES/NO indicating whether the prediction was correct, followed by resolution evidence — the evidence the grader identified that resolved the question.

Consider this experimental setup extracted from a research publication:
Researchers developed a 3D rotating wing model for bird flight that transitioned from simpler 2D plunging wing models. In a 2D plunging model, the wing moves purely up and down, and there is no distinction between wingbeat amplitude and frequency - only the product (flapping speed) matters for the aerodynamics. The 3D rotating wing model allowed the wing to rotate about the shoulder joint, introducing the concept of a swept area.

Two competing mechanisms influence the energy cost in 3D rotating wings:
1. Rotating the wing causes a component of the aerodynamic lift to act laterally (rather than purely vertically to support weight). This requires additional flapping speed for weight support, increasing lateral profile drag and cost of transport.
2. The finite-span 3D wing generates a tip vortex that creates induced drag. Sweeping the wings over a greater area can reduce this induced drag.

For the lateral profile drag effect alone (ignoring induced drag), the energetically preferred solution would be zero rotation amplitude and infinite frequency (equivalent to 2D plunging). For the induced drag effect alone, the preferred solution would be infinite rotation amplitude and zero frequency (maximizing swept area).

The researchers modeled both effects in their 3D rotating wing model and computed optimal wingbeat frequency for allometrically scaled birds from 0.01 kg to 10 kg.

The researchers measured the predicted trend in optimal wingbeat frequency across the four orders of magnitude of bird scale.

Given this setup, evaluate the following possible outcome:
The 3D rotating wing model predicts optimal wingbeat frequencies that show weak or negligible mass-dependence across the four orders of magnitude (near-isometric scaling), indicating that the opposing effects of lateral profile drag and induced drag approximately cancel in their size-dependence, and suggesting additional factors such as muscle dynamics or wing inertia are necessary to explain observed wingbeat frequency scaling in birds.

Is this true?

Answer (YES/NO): NO